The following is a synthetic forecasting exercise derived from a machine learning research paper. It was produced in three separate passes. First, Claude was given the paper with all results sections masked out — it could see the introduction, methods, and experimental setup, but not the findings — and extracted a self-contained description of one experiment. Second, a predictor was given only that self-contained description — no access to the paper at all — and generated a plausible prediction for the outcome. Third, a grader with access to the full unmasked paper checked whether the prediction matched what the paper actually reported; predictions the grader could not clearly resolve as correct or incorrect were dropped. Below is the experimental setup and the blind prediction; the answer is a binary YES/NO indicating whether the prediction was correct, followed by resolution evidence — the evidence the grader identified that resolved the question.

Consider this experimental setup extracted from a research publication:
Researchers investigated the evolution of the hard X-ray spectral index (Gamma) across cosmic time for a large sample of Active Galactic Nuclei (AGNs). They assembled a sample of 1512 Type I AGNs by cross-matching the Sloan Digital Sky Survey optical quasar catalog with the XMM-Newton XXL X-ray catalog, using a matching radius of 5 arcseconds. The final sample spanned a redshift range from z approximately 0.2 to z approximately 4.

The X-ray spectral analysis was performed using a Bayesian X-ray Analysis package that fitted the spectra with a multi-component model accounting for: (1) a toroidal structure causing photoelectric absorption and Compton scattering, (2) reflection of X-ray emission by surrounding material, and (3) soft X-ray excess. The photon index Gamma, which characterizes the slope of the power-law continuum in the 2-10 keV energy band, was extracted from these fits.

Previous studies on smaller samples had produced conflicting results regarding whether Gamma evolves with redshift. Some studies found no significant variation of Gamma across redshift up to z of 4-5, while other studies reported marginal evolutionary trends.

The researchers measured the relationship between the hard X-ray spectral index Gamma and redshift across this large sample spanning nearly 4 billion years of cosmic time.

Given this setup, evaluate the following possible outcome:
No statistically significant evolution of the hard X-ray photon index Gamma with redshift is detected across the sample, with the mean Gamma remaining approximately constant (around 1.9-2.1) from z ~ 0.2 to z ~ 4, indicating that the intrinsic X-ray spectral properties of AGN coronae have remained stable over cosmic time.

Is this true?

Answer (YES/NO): NO